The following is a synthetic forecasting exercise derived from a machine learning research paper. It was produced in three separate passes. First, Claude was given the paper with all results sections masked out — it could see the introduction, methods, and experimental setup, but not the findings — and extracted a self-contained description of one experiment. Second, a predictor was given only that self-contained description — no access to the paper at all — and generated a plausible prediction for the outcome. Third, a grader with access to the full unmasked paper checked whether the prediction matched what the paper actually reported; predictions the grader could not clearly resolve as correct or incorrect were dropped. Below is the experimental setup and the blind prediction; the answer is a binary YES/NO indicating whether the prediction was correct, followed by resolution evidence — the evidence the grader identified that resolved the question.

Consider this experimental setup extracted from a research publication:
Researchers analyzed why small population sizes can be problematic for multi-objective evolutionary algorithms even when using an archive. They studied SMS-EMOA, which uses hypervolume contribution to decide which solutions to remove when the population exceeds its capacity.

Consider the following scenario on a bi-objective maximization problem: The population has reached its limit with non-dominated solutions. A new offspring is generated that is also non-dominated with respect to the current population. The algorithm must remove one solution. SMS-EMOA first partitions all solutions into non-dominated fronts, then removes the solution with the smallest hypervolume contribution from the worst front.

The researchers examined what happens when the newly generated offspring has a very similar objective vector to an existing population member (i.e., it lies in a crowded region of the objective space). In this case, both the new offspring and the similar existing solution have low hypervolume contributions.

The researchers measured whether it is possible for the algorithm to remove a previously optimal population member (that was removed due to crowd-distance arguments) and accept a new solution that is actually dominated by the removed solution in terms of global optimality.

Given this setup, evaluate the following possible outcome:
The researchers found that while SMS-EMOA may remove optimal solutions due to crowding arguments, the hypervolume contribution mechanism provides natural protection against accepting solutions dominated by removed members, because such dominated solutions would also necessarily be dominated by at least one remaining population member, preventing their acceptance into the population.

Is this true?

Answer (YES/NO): NO